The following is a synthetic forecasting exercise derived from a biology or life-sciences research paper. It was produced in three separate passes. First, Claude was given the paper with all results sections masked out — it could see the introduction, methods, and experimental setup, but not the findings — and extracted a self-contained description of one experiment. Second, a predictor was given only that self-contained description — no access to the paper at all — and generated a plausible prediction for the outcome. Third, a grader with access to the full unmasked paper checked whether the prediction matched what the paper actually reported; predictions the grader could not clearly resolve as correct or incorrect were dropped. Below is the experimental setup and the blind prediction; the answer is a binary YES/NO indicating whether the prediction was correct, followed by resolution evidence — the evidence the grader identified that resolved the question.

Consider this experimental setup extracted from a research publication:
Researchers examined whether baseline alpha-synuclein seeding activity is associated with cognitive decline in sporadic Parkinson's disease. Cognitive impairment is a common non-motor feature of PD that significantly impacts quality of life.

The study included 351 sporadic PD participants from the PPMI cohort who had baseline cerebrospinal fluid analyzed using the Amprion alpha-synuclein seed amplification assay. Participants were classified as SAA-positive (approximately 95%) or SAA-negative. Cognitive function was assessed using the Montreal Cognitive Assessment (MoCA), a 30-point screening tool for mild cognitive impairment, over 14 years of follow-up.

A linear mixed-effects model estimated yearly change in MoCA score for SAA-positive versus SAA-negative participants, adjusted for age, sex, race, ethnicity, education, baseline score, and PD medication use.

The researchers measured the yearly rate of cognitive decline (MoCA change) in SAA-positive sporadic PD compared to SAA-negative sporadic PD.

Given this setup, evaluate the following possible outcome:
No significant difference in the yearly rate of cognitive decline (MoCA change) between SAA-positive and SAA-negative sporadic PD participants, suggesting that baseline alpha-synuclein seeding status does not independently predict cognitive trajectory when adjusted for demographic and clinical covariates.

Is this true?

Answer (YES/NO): YES